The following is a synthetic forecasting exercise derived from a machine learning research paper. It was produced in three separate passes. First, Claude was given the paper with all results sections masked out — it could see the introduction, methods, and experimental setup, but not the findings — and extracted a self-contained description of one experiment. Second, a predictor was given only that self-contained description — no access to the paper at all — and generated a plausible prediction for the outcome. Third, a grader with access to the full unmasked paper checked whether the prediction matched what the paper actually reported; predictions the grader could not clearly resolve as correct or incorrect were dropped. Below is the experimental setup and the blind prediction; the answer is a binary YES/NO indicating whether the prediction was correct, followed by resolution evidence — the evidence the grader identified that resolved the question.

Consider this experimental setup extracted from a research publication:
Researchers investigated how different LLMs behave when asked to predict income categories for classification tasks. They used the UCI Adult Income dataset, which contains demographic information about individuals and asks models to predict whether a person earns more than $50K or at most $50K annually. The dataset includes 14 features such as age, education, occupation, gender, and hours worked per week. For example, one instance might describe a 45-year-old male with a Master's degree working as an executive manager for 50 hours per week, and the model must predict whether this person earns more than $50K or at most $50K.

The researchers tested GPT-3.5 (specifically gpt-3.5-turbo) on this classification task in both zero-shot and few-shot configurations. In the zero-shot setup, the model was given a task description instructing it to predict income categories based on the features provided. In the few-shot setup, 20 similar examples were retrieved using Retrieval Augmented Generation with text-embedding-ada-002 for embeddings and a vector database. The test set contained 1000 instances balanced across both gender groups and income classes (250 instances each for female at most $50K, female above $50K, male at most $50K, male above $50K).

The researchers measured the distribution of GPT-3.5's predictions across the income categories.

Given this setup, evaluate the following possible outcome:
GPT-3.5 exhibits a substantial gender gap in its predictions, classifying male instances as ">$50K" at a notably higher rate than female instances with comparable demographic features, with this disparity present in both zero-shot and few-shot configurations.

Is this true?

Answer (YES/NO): NO